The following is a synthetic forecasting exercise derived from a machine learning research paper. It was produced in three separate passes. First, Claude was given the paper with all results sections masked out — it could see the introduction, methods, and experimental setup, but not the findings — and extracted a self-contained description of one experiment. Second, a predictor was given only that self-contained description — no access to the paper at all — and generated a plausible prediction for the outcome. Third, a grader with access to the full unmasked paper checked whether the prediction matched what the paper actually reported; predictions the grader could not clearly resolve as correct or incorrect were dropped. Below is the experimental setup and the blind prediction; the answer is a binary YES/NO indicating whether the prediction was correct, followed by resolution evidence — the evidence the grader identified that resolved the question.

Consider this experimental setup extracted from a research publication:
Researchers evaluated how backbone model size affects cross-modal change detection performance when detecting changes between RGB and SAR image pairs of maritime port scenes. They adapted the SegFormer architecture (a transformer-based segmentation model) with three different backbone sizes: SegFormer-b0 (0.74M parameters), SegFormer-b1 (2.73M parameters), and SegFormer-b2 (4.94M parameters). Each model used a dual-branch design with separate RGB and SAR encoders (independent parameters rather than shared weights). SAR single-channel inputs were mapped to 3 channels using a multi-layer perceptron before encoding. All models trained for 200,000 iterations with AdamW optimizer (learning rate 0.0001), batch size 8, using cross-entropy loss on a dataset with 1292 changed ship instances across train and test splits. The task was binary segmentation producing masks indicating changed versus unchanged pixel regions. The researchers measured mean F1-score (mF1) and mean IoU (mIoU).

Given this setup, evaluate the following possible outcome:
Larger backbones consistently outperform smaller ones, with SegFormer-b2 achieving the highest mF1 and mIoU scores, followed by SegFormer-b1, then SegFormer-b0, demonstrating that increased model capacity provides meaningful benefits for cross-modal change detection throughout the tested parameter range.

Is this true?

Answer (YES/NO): NO